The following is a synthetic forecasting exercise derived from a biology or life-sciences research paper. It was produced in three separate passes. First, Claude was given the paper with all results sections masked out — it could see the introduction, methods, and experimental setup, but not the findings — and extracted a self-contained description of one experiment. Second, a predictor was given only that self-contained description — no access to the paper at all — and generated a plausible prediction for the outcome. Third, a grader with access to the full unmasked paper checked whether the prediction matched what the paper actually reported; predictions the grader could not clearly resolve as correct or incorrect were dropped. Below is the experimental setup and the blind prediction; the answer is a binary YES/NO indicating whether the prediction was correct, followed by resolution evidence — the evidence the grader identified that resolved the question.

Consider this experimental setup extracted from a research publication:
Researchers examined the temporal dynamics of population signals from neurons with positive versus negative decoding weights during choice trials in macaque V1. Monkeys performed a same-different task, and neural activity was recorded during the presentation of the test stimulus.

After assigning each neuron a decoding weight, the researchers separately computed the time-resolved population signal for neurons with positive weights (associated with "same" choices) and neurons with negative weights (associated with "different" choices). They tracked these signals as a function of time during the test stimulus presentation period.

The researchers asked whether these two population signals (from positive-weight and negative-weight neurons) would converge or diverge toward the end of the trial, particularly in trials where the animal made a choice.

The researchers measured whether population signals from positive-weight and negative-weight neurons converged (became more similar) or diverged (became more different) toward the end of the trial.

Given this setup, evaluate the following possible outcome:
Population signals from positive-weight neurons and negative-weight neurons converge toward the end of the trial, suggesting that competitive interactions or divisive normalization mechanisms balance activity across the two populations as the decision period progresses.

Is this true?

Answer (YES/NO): NO